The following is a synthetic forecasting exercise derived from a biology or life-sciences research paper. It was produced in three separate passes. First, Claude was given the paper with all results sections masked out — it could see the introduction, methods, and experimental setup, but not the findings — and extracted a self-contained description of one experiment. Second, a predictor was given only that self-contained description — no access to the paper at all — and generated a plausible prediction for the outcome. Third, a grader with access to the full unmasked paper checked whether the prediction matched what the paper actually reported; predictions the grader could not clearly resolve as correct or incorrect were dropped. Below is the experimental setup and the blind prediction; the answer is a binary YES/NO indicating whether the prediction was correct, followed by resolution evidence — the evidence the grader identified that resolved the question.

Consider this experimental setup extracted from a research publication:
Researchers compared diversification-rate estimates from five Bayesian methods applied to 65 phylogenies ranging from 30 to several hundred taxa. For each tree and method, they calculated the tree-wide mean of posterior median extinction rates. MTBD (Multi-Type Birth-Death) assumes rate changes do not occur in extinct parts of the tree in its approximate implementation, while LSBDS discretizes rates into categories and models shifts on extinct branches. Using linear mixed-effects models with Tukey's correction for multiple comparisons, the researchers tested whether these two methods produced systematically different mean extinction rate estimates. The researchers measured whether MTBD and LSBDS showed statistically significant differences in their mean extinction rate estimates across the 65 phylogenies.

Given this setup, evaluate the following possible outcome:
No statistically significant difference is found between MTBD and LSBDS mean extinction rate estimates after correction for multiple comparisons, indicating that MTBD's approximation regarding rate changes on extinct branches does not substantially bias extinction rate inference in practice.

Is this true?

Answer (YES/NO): NO